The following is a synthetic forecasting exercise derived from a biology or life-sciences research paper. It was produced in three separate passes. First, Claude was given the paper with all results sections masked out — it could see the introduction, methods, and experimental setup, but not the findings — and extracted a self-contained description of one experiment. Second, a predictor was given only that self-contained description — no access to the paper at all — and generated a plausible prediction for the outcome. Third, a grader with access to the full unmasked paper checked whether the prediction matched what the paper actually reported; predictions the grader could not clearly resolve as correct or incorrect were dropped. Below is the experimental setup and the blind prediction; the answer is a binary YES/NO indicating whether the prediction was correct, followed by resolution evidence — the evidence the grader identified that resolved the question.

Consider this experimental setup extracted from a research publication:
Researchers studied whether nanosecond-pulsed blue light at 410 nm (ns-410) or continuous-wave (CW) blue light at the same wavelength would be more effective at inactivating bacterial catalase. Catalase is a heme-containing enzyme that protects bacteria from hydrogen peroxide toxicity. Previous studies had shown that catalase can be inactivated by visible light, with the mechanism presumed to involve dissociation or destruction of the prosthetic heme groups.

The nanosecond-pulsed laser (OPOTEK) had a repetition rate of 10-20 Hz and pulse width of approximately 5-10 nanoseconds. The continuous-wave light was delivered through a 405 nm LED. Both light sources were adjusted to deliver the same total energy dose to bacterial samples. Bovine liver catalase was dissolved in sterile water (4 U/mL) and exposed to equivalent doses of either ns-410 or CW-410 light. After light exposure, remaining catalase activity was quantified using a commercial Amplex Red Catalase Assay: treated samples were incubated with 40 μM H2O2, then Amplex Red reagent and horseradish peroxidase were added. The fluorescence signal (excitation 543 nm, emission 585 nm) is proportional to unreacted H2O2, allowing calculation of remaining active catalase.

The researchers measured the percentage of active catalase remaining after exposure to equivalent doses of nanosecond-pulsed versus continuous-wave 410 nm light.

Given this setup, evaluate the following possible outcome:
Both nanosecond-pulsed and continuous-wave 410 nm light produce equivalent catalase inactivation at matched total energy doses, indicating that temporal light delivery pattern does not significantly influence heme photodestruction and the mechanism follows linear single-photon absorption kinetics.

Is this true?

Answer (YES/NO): NO